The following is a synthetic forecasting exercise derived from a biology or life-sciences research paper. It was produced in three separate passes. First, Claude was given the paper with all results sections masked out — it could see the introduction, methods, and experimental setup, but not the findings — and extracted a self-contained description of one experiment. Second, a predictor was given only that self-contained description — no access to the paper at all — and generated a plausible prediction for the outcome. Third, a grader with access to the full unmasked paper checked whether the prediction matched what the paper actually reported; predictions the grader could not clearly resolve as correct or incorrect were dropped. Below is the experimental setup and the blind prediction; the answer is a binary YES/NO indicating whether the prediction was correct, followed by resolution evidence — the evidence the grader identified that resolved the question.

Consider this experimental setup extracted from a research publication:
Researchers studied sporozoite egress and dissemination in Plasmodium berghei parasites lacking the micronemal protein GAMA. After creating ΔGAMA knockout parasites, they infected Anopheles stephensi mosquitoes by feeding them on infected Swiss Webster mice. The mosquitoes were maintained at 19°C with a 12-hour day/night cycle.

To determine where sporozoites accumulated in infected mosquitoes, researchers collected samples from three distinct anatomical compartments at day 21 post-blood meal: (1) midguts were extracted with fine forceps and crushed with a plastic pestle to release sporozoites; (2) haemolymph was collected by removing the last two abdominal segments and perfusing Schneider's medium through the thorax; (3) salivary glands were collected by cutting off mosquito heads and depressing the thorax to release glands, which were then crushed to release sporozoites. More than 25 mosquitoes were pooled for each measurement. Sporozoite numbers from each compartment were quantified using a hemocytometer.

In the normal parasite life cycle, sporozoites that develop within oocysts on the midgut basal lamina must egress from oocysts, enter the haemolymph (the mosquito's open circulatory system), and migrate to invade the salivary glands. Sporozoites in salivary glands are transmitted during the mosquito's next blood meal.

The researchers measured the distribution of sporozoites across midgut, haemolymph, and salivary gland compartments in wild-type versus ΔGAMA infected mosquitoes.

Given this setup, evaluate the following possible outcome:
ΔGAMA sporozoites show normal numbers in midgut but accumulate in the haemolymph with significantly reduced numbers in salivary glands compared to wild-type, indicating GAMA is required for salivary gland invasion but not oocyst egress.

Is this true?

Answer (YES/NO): NO